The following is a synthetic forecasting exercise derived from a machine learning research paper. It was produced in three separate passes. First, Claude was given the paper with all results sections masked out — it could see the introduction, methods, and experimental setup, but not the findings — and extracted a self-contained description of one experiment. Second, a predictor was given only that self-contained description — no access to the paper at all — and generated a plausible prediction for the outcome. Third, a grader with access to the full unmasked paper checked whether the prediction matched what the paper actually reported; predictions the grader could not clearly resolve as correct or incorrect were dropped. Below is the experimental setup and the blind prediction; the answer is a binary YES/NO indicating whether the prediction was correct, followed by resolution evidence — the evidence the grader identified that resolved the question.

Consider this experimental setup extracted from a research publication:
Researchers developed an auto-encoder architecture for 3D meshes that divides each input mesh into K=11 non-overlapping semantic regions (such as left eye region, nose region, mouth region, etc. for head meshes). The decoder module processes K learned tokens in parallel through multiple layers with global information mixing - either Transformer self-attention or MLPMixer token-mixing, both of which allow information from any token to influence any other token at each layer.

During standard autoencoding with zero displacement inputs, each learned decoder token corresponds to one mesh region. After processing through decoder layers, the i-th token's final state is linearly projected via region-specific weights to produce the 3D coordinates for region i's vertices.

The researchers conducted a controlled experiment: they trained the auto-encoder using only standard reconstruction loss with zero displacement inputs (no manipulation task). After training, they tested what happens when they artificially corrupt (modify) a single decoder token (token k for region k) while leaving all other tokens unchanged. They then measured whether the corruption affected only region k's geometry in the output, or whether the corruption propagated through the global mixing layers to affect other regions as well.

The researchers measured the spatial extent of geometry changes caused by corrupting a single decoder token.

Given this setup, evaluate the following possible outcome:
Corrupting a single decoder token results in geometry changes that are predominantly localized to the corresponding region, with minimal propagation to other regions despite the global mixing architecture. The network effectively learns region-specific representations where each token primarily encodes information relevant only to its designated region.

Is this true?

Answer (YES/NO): NO